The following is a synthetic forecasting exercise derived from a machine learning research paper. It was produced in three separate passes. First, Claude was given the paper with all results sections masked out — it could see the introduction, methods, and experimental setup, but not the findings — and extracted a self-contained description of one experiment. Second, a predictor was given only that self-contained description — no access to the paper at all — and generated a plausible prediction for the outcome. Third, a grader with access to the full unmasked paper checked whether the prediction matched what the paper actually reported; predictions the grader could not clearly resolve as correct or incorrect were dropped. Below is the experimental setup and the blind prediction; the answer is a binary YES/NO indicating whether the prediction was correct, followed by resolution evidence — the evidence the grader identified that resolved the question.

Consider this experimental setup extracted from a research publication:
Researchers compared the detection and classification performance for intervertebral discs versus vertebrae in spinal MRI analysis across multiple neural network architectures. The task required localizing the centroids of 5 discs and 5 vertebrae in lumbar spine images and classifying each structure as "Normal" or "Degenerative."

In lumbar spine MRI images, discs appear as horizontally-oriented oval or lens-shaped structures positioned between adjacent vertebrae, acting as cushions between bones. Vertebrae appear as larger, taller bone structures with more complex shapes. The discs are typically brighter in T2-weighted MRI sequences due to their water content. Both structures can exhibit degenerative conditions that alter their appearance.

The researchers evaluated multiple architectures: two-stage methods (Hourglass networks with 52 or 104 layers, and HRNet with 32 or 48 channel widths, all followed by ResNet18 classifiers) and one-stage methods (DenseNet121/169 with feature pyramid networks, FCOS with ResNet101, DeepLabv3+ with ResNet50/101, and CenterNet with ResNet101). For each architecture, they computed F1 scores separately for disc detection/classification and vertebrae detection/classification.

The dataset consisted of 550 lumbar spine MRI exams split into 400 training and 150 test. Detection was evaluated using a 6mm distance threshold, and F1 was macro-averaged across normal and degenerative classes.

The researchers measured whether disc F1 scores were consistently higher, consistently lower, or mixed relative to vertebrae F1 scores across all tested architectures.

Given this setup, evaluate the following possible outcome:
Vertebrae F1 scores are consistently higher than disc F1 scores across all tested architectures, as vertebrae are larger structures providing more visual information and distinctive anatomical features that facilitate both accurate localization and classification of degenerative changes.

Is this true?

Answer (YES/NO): NO